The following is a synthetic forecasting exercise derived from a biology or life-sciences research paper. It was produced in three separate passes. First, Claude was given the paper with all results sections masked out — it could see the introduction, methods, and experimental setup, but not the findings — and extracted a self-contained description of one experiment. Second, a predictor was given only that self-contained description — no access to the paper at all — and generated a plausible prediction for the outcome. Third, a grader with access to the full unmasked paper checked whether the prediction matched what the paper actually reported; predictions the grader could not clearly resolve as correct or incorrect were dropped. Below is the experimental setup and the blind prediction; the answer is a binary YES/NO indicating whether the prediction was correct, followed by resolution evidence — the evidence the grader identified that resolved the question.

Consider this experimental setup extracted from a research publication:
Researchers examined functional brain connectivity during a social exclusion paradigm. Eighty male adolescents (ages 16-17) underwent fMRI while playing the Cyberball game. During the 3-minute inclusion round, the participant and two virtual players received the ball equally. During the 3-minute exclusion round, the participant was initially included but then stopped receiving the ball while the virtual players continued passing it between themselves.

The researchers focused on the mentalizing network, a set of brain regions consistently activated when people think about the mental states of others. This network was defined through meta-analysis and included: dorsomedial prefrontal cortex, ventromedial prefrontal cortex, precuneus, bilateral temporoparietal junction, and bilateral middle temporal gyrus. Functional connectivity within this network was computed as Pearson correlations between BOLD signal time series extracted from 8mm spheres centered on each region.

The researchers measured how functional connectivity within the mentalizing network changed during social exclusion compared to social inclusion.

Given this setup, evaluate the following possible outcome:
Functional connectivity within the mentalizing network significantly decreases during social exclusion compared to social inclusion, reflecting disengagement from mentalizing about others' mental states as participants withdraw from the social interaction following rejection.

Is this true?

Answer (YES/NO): NO